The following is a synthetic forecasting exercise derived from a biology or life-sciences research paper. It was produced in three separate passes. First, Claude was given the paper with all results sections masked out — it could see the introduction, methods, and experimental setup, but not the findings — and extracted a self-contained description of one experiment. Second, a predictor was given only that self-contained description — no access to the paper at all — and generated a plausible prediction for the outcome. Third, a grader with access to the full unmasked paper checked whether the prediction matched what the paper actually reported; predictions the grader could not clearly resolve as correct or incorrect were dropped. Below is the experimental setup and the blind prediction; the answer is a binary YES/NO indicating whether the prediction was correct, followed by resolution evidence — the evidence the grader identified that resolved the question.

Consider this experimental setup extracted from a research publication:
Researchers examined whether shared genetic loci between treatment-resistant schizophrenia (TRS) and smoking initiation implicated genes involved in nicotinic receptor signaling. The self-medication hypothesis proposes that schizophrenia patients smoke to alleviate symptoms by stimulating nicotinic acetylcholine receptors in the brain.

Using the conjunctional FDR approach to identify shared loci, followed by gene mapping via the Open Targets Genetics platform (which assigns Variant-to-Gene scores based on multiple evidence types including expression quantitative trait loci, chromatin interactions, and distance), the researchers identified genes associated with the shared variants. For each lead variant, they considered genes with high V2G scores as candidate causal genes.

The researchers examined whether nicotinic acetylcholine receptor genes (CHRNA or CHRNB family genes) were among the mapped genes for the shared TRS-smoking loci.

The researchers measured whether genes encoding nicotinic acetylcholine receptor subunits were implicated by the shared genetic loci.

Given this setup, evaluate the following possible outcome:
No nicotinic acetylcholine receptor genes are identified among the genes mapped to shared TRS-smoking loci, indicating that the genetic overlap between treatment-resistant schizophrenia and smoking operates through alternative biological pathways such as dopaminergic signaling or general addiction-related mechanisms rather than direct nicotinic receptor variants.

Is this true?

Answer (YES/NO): YES